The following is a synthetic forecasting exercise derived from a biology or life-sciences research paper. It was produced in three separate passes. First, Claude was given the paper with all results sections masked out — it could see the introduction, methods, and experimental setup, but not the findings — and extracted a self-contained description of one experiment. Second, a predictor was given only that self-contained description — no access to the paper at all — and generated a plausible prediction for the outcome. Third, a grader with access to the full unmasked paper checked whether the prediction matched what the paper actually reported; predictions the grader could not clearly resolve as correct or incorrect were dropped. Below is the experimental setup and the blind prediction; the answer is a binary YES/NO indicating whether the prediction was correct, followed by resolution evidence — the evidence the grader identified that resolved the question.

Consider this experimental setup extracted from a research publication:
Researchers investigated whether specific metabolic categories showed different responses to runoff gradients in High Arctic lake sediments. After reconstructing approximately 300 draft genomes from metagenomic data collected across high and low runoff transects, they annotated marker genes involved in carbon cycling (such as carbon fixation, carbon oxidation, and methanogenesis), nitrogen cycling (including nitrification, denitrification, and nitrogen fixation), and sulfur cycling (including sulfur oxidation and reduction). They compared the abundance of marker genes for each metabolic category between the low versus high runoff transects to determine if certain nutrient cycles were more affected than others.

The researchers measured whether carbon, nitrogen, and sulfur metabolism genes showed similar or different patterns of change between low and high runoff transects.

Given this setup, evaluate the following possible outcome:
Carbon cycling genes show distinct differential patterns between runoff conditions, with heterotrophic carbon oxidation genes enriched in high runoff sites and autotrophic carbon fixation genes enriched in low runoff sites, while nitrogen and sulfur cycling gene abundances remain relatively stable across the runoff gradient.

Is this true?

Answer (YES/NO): NO